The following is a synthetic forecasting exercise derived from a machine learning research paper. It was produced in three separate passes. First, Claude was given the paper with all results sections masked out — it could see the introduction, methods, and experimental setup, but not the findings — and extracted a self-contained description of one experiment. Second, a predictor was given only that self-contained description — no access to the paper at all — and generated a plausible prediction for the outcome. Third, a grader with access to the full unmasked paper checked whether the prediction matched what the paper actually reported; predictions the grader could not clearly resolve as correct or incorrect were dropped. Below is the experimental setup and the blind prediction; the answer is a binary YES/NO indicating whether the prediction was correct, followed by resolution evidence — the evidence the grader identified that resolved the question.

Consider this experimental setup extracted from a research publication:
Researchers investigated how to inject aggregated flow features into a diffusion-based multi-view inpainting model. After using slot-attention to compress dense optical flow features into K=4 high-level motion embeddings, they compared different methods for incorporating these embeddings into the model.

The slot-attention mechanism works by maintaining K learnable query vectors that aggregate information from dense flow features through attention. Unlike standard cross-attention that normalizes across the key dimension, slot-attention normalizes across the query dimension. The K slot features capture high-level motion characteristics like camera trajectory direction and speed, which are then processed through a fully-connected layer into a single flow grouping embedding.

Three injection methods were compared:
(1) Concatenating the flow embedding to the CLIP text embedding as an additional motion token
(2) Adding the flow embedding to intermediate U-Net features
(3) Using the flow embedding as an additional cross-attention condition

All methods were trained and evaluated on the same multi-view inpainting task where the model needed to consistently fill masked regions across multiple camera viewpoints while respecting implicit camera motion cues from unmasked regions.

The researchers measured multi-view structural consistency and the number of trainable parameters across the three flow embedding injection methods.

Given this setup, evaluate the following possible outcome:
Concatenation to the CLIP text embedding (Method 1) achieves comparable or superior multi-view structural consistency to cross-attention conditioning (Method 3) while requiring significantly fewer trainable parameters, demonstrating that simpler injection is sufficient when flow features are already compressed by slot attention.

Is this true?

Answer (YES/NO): NO